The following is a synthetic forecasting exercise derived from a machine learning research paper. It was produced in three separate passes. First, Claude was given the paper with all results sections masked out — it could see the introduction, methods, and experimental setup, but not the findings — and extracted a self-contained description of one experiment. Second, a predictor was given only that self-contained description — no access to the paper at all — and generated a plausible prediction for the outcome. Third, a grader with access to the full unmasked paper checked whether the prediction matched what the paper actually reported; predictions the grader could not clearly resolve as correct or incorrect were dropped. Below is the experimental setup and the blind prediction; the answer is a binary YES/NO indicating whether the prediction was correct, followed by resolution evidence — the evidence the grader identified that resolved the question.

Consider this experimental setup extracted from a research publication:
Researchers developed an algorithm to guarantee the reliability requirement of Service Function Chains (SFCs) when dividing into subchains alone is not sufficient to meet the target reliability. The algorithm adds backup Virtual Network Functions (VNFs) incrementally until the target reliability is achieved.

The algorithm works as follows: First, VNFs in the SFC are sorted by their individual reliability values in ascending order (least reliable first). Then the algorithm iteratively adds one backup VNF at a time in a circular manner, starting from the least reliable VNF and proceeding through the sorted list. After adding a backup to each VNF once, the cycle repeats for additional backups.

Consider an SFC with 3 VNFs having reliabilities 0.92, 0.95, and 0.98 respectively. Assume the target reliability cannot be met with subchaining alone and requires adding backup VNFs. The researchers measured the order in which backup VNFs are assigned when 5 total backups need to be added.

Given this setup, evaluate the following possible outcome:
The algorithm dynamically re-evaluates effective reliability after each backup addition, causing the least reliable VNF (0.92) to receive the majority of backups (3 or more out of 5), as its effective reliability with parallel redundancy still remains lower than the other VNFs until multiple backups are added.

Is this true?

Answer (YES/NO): NO